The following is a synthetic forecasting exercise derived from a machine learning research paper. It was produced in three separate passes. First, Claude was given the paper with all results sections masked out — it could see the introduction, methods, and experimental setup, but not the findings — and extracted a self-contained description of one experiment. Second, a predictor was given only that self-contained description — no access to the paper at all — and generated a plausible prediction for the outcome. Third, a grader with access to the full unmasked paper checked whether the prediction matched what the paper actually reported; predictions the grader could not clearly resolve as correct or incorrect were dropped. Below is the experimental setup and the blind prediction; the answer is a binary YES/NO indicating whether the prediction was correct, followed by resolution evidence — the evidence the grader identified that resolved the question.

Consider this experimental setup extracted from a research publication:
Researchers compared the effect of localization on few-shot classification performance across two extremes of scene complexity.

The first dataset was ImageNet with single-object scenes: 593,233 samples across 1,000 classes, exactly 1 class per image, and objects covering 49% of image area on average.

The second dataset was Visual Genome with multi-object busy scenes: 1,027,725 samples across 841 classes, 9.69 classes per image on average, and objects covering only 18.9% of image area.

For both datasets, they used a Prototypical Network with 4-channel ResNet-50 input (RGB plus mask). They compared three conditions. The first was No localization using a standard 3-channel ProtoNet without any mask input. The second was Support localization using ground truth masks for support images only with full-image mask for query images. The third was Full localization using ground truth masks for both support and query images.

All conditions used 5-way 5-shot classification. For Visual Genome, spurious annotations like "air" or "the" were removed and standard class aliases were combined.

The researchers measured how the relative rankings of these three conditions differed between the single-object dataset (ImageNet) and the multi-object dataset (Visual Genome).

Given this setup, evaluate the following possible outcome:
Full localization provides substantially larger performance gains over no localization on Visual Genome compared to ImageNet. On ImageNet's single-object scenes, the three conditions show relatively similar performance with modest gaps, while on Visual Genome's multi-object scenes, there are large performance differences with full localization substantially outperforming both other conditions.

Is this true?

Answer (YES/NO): YES